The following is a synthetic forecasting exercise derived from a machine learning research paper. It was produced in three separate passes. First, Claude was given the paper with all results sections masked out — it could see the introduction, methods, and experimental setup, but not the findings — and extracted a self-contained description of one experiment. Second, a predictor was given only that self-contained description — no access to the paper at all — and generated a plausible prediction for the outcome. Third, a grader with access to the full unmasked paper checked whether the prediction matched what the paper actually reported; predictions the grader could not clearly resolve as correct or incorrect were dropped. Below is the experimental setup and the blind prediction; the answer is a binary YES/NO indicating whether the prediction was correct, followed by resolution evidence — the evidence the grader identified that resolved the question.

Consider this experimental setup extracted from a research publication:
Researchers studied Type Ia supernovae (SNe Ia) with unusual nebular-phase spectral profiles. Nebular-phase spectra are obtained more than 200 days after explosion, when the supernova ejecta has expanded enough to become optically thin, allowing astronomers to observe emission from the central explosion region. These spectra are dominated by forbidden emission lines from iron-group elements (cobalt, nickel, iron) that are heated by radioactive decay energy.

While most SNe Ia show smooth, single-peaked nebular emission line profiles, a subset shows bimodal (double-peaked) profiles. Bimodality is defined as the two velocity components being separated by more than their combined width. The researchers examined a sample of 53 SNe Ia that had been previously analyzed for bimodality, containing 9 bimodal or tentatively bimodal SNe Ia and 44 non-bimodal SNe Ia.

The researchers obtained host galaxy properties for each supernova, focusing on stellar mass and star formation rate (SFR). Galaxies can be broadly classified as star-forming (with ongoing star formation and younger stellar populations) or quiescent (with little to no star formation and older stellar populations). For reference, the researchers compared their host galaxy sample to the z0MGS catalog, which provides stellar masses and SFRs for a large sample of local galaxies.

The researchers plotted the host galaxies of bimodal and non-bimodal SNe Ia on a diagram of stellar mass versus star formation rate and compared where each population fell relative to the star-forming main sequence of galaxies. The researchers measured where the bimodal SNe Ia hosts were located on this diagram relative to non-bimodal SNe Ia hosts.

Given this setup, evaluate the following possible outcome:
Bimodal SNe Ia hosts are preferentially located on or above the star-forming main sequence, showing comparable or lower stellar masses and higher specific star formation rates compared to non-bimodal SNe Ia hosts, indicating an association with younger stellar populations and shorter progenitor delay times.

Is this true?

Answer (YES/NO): NO